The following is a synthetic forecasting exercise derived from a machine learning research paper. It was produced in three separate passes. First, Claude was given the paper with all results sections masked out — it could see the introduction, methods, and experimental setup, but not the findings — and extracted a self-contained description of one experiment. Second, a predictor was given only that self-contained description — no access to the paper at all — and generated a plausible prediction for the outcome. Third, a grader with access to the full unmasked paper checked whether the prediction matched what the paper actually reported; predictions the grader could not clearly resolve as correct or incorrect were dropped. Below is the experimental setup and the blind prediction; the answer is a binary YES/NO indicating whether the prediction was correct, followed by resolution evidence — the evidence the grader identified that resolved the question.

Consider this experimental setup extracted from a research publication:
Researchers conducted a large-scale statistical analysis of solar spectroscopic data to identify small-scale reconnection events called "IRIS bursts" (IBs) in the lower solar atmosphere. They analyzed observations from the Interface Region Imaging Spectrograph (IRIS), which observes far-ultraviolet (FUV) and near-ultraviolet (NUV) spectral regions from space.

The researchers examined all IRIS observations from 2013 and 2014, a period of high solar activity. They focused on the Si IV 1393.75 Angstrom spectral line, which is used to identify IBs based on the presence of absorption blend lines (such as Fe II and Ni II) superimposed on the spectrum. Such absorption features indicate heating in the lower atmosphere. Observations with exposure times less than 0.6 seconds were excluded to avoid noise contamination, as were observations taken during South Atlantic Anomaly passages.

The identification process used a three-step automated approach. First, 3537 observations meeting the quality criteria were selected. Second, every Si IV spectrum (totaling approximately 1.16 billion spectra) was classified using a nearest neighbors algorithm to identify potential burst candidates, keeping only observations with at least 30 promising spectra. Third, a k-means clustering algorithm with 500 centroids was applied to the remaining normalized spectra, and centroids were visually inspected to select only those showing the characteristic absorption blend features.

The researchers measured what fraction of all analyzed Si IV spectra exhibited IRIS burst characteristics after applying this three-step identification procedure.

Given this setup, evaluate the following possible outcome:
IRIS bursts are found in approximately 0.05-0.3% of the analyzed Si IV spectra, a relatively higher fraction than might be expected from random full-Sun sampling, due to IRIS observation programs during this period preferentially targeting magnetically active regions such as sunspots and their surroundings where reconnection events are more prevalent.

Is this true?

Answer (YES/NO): NO